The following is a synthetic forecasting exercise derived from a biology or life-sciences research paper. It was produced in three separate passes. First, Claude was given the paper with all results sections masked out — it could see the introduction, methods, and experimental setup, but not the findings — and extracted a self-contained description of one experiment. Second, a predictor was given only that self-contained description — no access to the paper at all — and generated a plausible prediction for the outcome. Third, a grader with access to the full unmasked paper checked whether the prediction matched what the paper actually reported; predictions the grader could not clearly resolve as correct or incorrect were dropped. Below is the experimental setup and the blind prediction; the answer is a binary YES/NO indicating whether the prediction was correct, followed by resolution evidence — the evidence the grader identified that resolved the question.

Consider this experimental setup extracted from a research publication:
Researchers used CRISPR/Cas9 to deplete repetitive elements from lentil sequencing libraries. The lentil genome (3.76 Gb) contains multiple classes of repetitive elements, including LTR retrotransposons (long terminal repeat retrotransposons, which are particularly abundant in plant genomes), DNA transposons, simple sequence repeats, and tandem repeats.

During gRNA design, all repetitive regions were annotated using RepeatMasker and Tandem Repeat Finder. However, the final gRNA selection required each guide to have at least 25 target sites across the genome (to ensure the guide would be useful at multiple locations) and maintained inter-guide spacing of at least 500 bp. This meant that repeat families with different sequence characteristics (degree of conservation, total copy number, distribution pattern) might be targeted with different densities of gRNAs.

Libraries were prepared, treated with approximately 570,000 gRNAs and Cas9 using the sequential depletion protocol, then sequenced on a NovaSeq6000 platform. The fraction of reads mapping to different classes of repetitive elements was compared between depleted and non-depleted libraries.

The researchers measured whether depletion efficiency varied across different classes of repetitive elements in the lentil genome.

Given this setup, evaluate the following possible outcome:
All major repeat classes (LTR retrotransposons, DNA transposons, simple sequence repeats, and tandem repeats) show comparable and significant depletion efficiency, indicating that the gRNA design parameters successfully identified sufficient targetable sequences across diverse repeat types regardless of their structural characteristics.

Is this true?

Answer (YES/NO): NO